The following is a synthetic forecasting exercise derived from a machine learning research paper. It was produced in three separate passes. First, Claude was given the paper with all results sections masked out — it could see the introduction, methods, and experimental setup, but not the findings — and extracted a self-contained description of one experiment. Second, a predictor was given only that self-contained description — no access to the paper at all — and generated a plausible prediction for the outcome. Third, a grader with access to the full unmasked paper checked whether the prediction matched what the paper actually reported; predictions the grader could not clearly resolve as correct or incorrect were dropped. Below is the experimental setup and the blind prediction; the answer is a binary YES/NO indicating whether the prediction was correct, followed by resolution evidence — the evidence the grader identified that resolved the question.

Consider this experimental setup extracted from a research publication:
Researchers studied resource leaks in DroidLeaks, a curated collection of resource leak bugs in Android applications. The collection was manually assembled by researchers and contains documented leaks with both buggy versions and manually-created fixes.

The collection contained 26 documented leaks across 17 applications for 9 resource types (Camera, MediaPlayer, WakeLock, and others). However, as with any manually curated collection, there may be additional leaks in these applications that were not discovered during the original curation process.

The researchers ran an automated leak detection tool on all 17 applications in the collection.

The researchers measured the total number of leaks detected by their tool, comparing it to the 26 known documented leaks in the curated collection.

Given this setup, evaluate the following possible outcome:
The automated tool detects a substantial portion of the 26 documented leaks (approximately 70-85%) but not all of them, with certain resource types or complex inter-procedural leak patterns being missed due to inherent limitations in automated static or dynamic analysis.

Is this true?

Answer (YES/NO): NO